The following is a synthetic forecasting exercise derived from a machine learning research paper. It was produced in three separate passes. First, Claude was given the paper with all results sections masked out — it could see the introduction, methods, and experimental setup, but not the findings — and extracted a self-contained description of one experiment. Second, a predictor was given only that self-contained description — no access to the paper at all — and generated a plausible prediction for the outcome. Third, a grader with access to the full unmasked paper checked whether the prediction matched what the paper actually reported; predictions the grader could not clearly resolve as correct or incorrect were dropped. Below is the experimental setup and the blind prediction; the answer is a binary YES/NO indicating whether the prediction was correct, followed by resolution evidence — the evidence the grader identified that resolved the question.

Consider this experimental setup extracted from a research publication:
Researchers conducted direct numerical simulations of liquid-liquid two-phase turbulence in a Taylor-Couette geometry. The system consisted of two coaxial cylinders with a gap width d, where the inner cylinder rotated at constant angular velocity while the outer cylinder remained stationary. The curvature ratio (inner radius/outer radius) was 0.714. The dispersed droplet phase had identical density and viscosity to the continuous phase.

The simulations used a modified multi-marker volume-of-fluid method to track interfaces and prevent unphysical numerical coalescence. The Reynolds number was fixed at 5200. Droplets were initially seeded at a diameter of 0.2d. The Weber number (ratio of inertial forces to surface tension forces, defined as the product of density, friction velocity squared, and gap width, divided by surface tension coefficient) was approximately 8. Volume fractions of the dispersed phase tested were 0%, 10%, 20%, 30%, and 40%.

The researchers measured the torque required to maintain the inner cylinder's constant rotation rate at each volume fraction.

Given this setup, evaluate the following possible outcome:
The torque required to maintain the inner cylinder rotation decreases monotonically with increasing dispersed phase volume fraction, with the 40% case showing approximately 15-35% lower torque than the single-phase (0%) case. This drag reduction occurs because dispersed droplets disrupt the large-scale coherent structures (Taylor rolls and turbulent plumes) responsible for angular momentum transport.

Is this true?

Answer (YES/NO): NO